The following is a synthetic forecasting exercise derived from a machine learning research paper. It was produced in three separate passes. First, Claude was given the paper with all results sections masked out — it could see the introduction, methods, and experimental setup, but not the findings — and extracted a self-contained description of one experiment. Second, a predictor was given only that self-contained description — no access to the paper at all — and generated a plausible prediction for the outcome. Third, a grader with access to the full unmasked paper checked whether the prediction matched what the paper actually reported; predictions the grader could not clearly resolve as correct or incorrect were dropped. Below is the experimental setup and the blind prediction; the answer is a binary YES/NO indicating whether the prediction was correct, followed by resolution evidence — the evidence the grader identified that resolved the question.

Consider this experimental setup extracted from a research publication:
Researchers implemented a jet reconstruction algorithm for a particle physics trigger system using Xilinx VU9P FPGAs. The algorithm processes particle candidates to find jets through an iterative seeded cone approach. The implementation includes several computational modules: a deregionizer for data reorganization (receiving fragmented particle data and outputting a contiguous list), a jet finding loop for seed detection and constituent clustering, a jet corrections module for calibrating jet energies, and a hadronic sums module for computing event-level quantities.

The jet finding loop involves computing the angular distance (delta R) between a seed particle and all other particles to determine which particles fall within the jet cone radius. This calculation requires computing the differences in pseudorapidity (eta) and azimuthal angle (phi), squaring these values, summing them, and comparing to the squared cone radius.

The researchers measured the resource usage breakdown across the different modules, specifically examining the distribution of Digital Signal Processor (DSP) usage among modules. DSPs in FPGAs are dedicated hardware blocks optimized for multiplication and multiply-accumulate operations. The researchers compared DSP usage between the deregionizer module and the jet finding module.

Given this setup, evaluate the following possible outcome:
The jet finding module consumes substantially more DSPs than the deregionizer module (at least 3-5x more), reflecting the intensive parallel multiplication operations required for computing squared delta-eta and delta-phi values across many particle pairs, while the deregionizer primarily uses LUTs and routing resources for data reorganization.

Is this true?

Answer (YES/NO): YES